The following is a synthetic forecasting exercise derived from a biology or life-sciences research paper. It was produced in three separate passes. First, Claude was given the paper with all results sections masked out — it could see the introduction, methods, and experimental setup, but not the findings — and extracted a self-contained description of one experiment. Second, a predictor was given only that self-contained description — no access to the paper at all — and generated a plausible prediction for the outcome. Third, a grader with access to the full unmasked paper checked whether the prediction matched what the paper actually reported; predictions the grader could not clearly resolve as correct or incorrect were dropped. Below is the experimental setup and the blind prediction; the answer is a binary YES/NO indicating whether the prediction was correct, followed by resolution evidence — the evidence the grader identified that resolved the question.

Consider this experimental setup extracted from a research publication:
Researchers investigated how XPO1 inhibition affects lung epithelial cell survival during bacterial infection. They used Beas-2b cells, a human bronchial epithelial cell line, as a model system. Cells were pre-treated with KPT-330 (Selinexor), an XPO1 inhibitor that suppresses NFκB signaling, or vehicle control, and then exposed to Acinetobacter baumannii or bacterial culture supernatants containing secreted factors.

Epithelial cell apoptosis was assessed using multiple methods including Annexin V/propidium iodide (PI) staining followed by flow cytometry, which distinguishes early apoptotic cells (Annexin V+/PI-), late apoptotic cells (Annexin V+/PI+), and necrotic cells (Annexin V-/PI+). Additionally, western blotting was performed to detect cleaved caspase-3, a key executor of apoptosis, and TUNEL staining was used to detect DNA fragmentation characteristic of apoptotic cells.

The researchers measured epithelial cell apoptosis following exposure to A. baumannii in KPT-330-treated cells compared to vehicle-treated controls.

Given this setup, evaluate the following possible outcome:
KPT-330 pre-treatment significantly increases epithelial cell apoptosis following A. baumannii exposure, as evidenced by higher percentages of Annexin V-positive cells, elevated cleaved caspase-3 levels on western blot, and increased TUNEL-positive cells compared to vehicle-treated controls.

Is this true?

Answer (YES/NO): NO